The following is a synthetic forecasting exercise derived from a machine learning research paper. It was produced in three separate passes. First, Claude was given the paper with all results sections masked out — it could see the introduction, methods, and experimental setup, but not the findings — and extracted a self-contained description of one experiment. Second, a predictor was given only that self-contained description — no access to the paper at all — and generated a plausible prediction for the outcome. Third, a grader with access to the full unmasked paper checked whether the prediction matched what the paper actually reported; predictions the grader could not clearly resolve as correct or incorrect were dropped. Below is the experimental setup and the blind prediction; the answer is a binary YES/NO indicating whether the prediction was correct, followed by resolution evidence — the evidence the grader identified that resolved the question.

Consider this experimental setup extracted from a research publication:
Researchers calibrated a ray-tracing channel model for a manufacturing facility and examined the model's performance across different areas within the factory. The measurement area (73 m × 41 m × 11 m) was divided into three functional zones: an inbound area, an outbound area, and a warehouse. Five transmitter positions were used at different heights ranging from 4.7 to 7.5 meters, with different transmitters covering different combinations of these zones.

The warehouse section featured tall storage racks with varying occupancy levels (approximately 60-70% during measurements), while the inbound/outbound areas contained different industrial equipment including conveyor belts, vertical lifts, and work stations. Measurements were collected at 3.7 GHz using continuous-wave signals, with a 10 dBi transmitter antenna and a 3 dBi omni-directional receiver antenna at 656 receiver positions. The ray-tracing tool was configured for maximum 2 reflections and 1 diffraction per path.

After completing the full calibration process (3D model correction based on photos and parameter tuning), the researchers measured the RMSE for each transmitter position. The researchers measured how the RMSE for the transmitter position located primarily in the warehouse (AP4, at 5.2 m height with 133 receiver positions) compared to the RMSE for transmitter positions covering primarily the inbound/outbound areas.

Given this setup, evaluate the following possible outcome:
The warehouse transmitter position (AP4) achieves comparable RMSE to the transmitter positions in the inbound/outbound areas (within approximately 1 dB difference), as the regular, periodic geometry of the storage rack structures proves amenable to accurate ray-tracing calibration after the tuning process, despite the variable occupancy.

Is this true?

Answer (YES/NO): NO